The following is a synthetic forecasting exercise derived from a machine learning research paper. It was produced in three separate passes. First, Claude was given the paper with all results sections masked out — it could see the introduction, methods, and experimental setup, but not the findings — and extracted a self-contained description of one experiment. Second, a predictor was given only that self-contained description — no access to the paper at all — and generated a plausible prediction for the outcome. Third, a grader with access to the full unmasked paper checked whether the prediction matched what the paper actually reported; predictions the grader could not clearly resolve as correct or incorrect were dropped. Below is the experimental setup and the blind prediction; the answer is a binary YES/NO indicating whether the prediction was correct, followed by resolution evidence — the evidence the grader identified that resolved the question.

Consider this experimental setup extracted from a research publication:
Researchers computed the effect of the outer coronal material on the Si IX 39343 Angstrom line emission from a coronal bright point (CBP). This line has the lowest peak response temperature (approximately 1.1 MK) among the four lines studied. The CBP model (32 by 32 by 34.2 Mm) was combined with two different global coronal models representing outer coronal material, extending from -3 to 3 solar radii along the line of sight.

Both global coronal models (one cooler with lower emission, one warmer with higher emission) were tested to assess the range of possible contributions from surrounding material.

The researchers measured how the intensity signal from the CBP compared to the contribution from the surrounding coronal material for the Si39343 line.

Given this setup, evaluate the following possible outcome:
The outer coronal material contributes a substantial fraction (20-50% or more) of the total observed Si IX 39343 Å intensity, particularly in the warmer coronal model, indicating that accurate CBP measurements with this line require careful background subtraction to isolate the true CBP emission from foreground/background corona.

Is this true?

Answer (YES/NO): NO